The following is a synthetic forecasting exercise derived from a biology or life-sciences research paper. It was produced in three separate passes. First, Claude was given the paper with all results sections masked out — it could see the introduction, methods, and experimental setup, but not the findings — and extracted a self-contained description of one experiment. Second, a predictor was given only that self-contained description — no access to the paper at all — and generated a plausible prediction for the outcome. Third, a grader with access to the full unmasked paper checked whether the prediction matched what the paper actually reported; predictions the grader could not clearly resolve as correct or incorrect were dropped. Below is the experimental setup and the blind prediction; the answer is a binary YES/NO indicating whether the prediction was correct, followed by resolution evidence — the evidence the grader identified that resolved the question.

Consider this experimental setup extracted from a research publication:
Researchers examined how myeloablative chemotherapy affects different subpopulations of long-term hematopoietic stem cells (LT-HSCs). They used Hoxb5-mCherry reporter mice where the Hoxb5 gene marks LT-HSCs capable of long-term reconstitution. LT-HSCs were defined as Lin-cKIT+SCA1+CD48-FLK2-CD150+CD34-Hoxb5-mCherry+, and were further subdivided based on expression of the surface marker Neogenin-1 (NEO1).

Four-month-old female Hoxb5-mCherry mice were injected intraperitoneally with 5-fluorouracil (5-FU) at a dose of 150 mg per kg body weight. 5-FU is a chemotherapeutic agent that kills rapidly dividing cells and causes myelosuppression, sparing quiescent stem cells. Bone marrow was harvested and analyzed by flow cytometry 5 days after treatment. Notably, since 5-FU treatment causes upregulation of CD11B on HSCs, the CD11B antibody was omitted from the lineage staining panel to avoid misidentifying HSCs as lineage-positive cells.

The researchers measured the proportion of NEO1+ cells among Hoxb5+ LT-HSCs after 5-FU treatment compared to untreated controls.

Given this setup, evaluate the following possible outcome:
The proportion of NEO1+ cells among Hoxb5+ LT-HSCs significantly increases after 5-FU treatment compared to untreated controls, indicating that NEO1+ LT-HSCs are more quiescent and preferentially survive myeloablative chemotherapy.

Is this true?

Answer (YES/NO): NO